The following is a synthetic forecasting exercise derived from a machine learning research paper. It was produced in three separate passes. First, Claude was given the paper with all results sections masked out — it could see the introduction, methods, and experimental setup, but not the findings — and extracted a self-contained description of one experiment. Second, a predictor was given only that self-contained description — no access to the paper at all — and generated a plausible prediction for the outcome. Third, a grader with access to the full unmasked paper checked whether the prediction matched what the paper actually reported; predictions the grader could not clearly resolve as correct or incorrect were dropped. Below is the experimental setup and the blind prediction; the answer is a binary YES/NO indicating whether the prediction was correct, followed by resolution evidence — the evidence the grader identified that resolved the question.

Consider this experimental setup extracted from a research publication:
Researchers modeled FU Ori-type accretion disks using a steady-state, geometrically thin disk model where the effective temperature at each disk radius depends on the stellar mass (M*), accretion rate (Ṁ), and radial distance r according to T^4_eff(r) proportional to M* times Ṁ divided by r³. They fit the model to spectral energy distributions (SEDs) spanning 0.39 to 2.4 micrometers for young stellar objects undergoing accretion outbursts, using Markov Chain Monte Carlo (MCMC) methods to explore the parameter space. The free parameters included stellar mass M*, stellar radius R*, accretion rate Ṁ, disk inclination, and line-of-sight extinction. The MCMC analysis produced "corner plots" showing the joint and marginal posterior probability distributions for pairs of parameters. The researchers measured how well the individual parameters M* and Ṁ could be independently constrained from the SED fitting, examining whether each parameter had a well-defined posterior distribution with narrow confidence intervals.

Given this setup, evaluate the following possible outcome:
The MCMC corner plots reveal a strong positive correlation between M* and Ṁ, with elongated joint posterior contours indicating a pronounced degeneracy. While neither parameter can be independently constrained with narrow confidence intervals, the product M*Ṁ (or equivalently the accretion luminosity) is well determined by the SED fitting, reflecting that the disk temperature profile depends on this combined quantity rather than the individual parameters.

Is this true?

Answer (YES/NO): NO